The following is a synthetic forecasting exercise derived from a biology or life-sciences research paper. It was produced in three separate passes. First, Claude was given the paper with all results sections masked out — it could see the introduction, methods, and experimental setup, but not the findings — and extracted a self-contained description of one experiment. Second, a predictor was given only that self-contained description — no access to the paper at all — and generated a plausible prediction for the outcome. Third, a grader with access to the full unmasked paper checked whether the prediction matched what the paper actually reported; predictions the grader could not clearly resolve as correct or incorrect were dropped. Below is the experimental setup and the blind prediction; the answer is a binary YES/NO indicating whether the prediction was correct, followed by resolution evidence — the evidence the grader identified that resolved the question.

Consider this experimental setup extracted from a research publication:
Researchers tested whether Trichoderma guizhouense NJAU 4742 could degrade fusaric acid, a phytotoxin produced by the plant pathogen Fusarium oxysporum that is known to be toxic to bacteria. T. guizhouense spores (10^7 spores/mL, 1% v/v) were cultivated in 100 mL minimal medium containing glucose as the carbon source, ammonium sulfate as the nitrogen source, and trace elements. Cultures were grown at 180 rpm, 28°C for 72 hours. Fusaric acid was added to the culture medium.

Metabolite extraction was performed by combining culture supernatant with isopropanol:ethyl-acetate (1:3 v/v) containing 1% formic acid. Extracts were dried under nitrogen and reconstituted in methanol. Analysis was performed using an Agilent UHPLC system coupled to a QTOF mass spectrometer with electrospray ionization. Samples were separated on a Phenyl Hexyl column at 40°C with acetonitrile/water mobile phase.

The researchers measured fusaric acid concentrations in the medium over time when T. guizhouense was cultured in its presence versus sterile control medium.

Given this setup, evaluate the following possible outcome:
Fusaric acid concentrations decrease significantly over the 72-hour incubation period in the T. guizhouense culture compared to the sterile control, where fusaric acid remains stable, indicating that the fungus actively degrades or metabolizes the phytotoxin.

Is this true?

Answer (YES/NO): YES